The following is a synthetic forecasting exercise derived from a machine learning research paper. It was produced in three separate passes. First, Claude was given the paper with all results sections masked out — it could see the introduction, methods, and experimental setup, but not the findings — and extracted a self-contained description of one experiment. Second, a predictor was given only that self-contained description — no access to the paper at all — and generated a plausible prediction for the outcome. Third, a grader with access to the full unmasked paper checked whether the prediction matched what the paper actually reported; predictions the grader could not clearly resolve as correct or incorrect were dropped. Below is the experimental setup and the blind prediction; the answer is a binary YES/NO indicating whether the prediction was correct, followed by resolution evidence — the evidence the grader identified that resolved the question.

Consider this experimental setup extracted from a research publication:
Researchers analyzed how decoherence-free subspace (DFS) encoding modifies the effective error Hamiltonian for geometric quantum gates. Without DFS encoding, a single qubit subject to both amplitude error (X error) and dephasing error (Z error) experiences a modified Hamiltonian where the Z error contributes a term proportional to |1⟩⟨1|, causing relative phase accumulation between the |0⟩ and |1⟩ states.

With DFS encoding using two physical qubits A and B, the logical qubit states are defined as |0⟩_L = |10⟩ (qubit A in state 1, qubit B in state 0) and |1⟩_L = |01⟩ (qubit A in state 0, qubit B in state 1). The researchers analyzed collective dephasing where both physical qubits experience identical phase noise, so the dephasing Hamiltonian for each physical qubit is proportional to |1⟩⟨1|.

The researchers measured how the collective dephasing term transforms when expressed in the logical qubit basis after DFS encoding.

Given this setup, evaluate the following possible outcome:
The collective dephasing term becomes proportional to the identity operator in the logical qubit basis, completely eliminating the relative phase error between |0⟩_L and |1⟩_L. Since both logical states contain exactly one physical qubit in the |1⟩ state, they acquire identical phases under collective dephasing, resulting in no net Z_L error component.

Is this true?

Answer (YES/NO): YES